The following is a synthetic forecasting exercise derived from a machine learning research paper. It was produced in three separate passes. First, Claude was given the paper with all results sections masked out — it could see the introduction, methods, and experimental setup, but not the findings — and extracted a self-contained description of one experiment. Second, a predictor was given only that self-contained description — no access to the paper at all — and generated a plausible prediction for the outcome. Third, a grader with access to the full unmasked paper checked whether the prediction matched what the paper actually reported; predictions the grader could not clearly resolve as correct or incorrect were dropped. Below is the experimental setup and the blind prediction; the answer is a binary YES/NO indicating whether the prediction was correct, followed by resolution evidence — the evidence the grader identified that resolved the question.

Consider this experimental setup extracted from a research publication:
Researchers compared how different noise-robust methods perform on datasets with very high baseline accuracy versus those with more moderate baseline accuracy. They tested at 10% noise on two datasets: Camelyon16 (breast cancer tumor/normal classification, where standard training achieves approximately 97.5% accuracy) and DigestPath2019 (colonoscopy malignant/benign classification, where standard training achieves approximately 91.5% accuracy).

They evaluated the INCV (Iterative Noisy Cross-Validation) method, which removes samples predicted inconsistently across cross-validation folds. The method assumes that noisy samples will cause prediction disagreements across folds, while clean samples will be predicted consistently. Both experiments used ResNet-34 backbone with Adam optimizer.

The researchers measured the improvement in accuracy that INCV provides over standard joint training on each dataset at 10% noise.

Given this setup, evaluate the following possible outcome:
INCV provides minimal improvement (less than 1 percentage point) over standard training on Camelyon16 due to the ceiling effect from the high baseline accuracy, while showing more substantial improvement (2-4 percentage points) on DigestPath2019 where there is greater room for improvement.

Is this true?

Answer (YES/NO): YES